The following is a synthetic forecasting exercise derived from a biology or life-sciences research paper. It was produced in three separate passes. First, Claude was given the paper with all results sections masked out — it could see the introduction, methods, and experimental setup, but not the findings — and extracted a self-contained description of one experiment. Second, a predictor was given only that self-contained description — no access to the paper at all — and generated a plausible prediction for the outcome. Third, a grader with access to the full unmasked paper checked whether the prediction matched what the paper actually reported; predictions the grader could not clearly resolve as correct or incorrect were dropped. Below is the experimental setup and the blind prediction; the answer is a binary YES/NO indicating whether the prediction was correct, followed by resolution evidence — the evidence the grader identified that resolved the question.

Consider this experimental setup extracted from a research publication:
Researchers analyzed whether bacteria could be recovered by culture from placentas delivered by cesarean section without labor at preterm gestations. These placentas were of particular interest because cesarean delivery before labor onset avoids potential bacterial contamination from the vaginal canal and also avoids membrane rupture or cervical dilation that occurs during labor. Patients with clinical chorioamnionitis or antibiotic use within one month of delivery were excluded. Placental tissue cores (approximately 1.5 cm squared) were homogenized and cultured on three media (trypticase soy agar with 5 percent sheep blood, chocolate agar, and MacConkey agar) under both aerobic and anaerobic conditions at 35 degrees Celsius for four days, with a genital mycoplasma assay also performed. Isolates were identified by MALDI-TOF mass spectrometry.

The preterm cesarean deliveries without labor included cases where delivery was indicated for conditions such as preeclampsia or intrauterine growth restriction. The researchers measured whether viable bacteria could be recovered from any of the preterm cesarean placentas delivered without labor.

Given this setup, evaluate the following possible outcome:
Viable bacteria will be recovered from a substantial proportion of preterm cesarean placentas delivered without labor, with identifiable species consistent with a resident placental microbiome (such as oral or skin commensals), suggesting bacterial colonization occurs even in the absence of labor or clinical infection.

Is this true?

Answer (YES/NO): NO